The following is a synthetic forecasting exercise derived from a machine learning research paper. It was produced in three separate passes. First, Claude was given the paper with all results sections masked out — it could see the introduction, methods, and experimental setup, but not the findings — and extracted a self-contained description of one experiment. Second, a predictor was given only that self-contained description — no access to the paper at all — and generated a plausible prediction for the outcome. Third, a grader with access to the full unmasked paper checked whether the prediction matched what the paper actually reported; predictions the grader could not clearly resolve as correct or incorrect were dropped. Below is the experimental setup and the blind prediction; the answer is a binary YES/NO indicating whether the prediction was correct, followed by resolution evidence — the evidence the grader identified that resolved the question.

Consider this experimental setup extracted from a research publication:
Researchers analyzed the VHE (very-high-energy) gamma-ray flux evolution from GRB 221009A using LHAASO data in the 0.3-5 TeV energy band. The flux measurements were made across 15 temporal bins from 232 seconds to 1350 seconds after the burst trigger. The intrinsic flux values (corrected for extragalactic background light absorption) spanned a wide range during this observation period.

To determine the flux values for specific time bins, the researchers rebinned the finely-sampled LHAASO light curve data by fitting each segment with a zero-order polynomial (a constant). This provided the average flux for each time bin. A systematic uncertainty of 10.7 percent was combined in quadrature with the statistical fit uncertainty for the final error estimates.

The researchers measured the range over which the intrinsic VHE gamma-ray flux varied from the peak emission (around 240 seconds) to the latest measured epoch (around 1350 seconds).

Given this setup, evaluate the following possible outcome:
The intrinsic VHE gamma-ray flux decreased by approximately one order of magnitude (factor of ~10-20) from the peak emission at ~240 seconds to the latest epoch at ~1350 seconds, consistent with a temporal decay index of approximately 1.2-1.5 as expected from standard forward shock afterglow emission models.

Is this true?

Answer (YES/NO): NO